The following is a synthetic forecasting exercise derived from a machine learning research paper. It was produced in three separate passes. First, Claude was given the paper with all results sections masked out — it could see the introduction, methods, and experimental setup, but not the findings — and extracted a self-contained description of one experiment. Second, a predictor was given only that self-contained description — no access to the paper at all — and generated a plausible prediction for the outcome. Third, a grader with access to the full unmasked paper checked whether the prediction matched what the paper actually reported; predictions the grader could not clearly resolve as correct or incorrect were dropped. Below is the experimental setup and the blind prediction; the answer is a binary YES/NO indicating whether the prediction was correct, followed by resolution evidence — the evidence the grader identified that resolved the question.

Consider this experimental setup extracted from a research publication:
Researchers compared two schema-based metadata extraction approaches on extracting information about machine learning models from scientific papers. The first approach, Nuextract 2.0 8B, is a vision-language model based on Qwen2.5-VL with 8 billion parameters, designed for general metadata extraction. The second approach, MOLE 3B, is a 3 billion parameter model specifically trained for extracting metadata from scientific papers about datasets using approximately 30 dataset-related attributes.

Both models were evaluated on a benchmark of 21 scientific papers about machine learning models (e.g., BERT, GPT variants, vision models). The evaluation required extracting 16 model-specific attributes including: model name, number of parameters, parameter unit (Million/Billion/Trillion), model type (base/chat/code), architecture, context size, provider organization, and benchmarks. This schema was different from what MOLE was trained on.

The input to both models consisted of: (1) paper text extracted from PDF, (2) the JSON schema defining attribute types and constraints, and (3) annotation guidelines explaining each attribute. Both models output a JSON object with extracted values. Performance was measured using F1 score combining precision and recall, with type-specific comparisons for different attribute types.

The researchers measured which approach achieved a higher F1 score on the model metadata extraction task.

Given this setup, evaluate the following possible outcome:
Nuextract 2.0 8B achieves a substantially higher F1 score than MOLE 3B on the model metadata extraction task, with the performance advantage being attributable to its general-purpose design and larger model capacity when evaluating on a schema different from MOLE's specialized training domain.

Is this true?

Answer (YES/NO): YES